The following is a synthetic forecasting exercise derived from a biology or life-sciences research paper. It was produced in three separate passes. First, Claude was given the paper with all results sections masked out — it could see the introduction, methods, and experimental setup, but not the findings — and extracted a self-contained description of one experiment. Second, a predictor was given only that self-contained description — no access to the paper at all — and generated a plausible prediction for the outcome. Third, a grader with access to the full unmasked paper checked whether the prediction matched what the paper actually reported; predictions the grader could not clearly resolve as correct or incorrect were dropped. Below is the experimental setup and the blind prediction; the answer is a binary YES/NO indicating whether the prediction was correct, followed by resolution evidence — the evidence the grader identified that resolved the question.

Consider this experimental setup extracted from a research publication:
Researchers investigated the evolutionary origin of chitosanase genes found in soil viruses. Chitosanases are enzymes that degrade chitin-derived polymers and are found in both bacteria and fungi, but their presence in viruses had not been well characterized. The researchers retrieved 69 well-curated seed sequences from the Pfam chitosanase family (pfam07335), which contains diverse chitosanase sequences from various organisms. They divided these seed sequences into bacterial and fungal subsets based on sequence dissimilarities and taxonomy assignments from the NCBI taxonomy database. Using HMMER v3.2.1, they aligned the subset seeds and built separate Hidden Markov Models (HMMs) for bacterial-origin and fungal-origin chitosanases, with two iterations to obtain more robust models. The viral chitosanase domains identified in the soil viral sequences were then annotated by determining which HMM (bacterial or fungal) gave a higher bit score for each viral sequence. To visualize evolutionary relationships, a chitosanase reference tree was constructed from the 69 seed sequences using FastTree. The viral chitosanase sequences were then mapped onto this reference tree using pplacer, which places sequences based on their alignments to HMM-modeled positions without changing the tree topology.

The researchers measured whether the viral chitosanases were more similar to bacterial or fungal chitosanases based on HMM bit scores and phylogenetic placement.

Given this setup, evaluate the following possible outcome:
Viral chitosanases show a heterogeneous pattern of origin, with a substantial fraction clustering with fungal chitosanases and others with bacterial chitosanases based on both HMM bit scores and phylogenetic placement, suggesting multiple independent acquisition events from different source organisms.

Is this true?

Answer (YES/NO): YES